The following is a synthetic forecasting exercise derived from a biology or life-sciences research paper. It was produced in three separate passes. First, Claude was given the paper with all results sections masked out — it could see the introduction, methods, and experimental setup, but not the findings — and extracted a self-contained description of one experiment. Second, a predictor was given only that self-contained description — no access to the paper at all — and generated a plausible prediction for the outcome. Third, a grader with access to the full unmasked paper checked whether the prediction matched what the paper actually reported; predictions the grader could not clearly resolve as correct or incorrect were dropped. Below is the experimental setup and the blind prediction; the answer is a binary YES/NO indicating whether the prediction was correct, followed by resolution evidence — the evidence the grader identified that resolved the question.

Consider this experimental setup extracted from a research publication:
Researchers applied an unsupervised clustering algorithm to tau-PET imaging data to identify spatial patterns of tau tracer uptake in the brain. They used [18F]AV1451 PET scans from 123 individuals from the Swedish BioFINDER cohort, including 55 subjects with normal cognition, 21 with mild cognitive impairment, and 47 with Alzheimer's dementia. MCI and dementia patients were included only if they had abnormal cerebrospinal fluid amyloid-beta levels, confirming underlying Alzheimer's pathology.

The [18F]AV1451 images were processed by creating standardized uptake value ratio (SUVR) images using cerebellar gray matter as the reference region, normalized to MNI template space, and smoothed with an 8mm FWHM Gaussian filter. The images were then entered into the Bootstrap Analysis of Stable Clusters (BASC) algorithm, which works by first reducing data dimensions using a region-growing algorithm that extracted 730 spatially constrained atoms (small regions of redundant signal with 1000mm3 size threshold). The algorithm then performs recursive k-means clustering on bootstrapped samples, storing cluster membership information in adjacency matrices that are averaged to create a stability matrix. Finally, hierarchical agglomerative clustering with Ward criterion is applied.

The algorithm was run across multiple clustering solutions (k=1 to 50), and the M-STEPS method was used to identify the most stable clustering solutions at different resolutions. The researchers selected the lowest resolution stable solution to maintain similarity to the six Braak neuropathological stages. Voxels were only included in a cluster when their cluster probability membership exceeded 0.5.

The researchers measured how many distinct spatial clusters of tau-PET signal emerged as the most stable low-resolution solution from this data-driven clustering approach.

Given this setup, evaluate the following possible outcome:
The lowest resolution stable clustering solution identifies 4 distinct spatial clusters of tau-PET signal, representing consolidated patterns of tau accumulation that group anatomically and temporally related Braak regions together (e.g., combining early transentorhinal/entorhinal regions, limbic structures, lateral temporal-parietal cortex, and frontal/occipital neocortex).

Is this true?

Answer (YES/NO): NO